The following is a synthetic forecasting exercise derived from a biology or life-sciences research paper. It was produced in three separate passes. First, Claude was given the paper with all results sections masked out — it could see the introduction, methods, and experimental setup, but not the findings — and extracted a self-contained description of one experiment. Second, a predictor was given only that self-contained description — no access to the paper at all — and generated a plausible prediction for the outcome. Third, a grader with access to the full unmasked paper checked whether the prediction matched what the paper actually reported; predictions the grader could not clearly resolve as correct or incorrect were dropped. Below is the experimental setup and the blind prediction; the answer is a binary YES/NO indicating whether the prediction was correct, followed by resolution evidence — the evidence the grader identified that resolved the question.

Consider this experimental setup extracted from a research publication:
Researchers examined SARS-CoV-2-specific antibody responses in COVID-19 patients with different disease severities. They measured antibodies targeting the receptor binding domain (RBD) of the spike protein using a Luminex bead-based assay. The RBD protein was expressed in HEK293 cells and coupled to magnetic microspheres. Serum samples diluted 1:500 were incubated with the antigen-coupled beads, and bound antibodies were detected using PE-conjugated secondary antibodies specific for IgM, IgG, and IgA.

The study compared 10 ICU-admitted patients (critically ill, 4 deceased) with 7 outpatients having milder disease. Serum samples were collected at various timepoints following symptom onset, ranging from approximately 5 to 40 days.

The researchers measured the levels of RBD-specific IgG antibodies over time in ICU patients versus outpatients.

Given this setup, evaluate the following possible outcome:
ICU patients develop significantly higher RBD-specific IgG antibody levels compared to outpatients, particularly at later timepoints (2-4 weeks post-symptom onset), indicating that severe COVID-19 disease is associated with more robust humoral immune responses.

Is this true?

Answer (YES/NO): NO